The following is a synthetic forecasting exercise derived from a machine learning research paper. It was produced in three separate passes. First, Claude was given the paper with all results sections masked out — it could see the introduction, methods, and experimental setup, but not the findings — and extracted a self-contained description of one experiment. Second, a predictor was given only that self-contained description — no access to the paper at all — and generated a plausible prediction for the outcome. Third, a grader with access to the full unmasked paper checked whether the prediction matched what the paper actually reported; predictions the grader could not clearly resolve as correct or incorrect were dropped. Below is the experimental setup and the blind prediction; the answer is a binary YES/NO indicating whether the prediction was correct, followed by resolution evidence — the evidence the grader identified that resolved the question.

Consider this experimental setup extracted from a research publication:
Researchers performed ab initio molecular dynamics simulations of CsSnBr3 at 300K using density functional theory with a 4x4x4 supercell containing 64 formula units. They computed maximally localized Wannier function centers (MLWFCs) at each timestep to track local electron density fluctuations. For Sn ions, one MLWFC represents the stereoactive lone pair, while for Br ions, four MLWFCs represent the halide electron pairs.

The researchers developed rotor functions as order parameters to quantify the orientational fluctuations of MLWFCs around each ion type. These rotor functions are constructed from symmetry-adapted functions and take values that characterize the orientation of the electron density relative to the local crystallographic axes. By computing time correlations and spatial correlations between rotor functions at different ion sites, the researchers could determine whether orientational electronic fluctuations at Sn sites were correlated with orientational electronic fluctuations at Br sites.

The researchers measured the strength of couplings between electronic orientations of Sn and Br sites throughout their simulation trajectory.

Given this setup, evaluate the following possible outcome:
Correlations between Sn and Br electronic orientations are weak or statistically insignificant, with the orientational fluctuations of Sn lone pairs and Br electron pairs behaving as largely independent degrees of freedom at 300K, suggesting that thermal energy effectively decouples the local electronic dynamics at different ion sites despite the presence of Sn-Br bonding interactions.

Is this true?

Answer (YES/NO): NO